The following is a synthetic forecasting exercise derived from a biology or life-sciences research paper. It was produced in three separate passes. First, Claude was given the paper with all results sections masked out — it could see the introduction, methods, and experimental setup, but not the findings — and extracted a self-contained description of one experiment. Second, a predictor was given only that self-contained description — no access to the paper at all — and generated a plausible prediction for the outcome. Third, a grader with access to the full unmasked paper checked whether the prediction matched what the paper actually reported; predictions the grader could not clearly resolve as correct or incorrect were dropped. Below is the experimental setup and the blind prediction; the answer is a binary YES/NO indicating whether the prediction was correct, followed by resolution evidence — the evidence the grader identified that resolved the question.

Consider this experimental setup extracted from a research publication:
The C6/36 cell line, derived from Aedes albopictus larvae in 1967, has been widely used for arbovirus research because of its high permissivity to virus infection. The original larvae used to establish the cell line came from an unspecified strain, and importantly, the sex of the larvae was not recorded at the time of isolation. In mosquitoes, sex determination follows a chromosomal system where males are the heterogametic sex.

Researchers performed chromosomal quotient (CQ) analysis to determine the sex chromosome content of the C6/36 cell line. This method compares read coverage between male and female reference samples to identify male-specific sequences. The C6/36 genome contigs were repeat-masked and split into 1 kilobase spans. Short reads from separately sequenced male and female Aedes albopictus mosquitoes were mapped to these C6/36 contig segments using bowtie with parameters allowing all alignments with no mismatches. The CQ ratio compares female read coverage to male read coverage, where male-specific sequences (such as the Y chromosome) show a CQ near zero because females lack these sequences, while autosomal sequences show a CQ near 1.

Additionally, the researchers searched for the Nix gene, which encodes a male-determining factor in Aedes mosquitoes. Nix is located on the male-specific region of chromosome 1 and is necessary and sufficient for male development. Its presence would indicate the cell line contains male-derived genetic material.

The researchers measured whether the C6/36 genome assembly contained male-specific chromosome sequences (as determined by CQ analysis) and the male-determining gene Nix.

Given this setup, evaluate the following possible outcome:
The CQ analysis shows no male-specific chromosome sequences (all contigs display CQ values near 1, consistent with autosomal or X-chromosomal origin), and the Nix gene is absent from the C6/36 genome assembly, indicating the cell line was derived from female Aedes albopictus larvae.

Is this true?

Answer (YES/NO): NO